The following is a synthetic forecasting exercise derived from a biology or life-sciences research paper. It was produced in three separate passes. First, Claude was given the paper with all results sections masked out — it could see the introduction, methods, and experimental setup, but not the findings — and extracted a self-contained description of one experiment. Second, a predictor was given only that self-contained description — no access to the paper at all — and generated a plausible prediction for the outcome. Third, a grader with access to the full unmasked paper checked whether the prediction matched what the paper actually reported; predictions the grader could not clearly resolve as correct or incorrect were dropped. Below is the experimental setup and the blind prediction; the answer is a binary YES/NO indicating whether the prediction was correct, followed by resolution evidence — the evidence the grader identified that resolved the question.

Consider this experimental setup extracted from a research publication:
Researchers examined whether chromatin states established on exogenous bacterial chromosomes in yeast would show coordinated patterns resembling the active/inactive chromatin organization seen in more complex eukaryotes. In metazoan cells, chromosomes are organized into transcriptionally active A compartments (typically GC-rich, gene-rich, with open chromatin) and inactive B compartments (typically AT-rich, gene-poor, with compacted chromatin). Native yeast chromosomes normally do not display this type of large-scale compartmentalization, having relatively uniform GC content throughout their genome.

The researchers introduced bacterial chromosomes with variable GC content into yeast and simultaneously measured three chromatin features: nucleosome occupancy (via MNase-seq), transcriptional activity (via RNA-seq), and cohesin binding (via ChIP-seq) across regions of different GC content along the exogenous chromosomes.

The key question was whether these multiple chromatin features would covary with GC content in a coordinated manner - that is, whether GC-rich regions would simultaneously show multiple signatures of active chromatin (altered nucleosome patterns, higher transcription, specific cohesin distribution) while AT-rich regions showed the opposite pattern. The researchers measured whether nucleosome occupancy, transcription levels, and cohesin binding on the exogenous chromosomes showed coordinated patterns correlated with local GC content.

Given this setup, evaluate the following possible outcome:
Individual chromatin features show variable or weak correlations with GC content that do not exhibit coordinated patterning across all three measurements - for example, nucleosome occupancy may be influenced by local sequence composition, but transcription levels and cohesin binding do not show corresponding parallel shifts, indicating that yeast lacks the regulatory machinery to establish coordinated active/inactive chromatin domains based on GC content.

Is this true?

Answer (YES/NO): NO